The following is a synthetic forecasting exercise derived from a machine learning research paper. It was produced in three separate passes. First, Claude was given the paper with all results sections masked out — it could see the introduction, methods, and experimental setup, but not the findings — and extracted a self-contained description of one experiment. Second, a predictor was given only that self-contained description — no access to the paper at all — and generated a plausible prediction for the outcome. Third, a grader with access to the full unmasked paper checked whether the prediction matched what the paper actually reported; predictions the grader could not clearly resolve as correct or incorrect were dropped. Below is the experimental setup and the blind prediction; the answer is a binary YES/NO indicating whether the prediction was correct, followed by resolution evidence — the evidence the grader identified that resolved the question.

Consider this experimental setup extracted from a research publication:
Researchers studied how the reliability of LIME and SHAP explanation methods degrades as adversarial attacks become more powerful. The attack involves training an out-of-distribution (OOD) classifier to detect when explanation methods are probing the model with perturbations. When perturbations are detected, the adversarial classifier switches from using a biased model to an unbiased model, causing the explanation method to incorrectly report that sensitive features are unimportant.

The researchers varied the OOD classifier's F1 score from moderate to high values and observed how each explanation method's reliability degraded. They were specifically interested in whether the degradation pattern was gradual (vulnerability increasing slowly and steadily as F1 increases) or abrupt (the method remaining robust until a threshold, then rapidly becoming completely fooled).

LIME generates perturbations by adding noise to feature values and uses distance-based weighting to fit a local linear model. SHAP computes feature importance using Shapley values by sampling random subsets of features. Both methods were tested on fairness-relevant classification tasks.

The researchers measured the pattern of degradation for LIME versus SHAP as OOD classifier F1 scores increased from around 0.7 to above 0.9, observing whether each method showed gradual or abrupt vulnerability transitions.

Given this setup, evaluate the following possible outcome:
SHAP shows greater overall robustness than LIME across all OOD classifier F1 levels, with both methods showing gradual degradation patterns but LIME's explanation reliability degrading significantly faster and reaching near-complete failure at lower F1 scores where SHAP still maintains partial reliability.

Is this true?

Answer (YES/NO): NO